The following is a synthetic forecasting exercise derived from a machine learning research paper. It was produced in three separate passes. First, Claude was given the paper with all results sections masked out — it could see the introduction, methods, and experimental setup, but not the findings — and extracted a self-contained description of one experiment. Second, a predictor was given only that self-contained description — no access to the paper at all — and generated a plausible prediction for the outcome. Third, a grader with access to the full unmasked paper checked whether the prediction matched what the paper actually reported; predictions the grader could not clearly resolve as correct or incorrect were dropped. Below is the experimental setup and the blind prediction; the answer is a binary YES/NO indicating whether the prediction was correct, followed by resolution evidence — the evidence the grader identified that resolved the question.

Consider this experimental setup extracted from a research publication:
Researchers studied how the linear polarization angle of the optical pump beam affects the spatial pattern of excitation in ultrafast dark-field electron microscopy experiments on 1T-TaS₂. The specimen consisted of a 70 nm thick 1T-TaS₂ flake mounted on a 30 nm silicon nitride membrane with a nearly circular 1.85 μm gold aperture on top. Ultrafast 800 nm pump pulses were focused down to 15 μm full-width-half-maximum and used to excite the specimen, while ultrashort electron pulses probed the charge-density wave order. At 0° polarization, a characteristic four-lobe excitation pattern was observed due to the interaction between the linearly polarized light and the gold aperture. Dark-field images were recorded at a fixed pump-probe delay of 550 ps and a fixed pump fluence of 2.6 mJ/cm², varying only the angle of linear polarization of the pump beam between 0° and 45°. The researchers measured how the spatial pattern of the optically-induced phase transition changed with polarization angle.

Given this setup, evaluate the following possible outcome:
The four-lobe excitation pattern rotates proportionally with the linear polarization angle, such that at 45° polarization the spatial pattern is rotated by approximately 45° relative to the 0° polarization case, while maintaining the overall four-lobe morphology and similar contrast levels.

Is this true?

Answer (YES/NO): NO